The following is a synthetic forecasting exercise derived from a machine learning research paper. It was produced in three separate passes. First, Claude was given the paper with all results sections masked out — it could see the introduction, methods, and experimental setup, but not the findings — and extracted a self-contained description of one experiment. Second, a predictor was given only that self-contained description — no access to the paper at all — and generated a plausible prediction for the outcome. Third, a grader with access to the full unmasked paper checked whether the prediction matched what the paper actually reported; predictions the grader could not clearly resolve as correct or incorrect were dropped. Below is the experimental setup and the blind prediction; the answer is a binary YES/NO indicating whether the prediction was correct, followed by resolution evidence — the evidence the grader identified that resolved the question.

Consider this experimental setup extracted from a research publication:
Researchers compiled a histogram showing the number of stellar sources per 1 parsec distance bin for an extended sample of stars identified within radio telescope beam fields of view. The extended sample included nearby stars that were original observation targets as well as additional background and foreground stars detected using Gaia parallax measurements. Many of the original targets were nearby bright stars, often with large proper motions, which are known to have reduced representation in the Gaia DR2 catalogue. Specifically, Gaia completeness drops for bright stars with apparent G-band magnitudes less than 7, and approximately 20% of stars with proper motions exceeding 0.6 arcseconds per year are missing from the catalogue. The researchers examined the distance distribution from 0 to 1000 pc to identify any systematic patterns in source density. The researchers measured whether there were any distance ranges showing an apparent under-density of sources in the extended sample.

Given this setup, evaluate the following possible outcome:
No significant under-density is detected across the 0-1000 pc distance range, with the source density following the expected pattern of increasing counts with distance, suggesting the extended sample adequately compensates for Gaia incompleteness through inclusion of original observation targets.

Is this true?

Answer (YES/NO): NO